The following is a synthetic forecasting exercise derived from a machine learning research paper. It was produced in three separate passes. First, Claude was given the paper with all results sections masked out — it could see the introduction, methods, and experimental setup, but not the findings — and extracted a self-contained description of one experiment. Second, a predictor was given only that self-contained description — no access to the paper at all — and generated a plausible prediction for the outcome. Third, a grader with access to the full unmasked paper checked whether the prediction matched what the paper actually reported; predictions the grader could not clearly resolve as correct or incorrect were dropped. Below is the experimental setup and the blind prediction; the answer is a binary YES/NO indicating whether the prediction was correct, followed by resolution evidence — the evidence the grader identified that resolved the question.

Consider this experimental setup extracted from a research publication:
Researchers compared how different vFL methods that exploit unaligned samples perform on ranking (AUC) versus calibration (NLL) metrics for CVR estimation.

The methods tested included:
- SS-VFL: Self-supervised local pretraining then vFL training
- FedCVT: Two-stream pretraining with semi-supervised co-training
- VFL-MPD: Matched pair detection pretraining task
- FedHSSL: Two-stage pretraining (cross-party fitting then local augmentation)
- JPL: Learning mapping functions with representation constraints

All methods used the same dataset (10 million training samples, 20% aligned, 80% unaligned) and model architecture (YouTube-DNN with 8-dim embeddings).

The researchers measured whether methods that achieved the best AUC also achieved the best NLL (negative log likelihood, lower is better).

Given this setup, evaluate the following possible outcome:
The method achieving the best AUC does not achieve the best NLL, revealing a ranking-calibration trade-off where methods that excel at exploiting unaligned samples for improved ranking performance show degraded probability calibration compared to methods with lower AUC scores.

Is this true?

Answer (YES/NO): YES